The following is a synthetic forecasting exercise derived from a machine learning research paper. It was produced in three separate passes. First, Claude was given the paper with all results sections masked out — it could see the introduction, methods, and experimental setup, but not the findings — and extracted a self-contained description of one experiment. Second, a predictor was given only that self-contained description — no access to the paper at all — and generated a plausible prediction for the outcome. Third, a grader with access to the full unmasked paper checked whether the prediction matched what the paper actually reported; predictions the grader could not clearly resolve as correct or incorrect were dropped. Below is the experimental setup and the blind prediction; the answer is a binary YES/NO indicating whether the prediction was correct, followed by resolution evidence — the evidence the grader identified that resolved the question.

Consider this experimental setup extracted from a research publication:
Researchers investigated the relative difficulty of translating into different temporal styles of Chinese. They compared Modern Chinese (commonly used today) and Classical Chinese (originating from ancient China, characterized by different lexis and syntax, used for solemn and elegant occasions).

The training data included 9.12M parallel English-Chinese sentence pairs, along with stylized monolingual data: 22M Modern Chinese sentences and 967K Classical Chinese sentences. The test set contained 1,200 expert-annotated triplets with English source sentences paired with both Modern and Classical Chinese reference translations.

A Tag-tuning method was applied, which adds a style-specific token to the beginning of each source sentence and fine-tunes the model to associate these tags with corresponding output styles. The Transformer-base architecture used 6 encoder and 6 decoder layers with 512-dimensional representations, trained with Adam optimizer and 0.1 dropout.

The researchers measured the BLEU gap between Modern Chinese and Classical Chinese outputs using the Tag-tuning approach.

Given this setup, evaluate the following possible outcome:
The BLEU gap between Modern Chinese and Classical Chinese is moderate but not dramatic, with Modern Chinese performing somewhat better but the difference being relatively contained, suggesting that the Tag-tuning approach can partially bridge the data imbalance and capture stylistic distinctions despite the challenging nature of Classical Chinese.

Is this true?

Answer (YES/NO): NO